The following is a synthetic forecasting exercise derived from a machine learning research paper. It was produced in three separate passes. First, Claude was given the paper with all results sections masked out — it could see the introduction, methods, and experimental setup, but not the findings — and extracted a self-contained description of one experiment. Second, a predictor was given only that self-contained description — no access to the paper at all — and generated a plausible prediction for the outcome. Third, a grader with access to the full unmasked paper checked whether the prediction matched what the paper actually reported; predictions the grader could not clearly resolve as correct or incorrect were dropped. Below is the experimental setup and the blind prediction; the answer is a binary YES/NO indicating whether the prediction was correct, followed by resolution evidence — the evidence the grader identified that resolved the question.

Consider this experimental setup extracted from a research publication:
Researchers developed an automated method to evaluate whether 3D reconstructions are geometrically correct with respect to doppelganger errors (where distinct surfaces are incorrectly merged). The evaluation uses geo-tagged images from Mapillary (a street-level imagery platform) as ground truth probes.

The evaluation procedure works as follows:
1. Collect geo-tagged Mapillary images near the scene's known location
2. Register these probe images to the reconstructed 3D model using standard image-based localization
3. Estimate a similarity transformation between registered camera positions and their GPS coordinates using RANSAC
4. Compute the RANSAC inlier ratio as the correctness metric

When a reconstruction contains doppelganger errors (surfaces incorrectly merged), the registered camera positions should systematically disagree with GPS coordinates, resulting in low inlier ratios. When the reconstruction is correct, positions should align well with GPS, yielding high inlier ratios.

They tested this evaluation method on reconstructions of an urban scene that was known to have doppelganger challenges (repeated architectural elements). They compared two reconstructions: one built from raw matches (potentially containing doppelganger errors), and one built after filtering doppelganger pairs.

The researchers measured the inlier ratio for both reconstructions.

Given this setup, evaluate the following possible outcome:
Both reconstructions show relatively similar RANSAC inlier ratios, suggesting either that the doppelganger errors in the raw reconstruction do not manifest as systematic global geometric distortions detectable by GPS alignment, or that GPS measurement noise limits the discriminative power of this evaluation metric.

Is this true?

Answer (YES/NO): NO